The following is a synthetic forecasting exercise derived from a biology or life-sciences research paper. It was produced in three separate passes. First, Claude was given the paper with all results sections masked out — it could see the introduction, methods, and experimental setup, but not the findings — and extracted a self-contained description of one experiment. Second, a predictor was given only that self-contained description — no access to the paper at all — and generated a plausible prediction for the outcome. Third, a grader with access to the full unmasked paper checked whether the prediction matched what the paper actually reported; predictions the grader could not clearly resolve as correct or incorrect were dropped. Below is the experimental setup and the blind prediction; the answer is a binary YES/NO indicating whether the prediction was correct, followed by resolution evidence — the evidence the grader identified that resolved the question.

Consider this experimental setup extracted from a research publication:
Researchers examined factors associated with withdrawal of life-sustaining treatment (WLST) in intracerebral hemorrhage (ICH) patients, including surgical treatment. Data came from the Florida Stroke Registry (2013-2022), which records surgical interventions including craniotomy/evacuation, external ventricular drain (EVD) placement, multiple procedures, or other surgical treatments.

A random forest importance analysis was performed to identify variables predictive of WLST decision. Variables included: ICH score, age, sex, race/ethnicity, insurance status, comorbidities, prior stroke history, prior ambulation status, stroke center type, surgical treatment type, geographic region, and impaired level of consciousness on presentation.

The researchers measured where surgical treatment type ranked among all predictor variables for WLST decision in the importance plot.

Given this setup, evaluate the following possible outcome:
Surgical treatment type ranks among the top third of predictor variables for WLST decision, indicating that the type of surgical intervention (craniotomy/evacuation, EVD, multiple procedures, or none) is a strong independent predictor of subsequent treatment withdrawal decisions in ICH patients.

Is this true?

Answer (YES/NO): NO